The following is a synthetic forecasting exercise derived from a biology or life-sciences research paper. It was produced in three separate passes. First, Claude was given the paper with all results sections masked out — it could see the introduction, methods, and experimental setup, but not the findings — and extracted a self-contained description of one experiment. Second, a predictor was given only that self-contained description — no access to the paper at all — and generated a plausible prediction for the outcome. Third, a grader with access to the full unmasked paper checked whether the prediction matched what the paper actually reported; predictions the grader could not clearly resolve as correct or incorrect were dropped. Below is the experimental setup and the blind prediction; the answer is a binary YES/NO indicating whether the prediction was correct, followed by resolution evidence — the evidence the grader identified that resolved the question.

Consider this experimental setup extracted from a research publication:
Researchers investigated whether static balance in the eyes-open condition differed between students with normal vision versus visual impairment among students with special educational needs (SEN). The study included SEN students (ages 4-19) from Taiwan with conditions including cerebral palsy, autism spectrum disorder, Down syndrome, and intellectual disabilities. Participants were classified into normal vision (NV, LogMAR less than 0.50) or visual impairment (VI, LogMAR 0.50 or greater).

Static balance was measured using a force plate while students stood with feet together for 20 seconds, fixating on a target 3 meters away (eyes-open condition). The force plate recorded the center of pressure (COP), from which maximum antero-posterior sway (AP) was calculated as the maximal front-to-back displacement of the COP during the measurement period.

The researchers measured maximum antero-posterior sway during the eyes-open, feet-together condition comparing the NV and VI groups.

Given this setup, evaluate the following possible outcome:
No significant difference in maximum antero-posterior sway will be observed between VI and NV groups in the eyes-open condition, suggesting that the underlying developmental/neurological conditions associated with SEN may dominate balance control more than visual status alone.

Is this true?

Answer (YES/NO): YES